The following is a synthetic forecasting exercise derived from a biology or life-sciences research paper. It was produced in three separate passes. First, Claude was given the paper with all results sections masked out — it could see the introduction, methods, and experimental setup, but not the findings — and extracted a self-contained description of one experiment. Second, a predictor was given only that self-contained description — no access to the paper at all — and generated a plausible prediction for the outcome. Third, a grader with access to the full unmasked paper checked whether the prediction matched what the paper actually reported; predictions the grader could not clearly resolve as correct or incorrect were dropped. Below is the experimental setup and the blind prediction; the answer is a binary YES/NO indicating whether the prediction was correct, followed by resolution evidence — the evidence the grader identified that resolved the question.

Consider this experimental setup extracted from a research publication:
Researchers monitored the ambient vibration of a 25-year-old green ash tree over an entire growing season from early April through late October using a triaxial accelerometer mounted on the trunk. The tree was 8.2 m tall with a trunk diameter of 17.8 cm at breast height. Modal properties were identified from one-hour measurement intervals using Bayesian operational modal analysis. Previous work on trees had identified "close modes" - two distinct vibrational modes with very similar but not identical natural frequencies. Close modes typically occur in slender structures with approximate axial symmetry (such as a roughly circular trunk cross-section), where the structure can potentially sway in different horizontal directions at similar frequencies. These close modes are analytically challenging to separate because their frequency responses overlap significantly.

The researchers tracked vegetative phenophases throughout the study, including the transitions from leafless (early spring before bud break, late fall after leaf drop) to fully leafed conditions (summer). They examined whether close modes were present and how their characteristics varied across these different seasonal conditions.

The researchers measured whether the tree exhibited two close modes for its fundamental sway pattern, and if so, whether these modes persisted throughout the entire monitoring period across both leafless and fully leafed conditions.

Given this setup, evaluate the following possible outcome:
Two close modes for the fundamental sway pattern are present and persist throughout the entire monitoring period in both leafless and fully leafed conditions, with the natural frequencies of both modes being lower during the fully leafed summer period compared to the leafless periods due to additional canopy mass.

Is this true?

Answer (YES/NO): YES